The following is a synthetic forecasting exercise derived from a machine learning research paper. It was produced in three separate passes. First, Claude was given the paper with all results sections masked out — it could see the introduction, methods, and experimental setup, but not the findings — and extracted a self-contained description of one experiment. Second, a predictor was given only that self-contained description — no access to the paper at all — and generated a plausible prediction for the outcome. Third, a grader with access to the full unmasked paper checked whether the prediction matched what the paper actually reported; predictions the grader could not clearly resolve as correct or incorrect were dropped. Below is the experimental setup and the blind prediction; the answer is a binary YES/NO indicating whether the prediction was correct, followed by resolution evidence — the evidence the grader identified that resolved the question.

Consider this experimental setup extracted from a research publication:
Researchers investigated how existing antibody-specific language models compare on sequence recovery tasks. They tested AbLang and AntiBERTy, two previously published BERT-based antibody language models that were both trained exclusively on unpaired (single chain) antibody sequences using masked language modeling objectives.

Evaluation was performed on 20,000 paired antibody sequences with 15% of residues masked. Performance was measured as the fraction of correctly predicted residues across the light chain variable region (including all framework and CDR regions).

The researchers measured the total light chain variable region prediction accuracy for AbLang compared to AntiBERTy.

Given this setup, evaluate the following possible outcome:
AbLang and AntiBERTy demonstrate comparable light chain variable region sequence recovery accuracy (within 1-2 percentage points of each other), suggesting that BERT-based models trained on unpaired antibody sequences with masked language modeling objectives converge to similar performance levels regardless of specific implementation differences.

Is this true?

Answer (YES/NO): YES